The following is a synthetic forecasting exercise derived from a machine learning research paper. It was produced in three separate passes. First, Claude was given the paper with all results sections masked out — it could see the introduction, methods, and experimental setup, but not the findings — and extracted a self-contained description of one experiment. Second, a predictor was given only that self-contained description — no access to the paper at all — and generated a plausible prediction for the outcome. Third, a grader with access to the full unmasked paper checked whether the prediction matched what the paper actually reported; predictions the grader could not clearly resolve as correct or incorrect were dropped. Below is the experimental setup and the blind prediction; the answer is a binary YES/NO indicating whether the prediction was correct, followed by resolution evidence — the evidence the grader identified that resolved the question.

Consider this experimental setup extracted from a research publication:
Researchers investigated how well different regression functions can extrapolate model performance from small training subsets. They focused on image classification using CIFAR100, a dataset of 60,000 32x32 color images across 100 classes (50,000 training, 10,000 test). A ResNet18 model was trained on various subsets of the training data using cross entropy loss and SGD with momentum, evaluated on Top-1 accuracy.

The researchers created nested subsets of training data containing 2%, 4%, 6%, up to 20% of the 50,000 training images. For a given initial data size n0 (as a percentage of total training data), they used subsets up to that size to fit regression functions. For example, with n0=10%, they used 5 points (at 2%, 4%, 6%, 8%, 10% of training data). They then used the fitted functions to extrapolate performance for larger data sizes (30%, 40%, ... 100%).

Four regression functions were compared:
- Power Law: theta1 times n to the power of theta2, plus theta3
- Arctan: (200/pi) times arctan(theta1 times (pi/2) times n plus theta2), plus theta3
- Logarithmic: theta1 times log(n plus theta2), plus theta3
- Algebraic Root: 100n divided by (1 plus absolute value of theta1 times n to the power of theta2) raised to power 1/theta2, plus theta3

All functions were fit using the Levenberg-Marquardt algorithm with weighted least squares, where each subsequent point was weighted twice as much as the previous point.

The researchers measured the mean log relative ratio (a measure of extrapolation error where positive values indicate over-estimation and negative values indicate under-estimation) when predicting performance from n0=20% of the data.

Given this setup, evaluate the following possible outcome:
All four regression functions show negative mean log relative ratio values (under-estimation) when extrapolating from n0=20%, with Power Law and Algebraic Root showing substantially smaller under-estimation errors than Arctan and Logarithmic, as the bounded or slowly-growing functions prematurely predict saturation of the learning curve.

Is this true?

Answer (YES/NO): NO